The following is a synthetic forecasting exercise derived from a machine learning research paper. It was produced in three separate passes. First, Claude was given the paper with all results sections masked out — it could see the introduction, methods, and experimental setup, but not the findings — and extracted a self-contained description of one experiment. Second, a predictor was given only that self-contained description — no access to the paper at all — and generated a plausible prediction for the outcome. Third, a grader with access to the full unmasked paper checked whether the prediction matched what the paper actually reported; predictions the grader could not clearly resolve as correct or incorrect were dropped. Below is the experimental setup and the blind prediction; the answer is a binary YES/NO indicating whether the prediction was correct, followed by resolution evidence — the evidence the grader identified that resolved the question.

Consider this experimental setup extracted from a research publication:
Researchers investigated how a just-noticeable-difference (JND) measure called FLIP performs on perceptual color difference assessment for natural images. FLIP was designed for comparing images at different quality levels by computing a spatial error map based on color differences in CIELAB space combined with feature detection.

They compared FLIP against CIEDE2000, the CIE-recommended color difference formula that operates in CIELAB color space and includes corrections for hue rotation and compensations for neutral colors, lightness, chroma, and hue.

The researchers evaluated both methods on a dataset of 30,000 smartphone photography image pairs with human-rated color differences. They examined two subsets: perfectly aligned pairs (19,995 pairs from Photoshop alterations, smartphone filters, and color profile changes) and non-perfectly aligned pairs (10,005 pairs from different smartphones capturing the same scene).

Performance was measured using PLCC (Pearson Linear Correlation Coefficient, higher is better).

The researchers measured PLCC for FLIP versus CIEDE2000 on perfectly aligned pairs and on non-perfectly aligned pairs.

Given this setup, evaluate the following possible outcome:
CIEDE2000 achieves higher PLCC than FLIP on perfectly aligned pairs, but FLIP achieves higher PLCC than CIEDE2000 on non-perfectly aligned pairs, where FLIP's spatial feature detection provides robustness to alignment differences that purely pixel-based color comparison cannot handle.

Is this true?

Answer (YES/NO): YES